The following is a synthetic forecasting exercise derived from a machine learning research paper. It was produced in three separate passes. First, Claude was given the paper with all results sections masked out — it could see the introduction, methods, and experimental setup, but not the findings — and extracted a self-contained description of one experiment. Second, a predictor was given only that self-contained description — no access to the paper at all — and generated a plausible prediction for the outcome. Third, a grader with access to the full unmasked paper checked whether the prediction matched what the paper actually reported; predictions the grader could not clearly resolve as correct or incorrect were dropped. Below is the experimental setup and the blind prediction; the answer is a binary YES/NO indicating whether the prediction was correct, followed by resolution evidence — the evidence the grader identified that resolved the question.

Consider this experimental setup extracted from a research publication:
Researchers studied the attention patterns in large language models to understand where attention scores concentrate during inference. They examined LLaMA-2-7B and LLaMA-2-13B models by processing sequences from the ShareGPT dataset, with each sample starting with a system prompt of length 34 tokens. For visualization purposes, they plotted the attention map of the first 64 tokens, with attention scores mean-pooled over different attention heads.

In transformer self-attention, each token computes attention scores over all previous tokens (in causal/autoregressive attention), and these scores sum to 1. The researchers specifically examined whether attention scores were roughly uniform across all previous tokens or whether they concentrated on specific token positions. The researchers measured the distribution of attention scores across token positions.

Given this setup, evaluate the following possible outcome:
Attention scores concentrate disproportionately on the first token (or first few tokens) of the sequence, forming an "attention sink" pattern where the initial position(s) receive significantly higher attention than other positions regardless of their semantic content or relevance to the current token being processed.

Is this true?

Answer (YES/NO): YES